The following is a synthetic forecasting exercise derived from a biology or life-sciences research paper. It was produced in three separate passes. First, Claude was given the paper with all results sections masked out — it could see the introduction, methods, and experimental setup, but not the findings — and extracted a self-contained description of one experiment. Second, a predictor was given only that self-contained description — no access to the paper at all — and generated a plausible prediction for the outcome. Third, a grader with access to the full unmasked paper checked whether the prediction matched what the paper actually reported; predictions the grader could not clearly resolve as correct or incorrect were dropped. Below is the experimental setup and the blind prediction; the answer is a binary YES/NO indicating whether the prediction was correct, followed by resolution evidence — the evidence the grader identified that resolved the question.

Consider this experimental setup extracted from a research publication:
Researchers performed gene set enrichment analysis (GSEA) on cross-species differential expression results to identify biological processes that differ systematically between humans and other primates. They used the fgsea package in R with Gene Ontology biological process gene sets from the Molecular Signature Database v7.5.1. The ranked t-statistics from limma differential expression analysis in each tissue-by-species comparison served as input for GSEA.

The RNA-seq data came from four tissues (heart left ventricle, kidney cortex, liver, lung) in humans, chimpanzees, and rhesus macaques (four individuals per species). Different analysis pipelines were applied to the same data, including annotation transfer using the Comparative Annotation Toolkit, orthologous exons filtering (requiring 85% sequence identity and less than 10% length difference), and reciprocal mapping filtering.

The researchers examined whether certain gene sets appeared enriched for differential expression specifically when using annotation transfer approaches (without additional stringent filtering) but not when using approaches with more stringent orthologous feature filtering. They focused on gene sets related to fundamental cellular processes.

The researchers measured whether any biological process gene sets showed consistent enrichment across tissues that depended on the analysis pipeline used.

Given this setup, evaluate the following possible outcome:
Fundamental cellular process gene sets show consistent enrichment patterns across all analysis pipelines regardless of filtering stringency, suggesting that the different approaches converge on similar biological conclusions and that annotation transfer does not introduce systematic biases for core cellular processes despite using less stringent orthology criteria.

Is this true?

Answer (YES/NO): NO